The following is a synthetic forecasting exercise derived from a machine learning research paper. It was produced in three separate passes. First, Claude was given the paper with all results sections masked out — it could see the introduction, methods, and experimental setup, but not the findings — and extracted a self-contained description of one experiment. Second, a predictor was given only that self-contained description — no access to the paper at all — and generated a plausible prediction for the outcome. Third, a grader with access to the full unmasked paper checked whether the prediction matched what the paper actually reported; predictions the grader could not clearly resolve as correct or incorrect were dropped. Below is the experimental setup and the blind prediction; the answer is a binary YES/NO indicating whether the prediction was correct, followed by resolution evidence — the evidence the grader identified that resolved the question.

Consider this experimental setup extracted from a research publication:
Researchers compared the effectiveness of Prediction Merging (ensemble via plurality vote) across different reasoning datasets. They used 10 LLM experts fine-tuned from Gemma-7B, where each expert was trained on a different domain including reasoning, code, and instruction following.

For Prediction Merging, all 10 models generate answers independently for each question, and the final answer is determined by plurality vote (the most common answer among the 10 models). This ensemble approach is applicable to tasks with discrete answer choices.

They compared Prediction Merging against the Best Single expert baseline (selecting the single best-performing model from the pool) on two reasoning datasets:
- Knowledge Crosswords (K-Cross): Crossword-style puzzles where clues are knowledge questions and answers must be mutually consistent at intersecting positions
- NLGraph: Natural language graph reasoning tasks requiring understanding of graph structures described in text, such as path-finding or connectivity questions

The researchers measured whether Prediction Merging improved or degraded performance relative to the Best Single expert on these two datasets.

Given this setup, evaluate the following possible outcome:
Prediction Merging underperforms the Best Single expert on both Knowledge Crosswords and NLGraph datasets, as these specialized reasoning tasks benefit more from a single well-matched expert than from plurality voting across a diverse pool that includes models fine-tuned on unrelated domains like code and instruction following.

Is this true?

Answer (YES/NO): YES